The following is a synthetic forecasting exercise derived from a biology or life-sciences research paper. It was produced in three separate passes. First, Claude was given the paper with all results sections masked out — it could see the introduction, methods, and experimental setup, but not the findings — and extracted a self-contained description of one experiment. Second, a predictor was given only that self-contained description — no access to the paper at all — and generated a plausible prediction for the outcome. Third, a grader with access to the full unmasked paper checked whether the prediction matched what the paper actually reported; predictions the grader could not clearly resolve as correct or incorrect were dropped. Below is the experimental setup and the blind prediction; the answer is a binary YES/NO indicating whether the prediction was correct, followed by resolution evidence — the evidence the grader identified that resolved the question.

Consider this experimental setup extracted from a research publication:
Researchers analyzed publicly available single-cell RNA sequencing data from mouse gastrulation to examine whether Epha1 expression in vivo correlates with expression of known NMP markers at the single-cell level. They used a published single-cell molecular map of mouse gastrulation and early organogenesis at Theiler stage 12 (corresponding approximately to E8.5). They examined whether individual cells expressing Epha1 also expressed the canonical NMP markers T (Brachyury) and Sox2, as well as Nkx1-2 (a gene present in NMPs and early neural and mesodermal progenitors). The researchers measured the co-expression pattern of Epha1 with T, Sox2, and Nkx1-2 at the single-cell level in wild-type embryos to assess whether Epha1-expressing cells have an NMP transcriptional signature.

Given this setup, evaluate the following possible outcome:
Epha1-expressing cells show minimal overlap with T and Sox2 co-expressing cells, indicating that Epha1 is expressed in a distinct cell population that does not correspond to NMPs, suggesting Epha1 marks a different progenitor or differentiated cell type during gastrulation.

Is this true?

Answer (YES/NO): NO